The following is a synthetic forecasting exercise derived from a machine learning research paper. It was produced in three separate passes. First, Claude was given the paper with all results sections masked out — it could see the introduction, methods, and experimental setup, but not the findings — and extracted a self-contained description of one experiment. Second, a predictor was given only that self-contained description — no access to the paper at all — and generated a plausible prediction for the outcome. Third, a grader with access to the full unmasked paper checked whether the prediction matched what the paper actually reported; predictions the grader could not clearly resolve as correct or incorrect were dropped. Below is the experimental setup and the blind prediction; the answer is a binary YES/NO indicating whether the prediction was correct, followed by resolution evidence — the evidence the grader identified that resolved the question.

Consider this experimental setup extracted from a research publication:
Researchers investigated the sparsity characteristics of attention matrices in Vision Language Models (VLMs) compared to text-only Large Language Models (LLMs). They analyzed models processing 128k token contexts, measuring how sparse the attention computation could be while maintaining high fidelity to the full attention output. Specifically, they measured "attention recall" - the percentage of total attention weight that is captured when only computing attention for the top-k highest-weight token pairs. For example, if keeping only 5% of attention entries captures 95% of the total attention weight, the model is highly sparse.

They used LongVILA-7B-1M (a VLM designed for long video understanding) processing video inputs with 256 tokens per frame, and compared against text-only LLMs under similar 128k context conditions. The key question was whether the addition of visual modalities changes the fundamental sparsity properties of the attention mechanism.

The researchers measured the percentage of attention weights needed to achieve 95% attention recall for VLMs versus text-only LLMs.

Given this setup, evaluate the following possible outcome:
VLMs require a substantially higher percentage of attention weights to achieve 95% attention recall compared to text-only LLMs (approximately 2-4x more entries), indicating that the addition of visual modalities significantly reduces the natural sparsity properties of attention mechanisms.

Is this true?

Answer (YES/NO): YES